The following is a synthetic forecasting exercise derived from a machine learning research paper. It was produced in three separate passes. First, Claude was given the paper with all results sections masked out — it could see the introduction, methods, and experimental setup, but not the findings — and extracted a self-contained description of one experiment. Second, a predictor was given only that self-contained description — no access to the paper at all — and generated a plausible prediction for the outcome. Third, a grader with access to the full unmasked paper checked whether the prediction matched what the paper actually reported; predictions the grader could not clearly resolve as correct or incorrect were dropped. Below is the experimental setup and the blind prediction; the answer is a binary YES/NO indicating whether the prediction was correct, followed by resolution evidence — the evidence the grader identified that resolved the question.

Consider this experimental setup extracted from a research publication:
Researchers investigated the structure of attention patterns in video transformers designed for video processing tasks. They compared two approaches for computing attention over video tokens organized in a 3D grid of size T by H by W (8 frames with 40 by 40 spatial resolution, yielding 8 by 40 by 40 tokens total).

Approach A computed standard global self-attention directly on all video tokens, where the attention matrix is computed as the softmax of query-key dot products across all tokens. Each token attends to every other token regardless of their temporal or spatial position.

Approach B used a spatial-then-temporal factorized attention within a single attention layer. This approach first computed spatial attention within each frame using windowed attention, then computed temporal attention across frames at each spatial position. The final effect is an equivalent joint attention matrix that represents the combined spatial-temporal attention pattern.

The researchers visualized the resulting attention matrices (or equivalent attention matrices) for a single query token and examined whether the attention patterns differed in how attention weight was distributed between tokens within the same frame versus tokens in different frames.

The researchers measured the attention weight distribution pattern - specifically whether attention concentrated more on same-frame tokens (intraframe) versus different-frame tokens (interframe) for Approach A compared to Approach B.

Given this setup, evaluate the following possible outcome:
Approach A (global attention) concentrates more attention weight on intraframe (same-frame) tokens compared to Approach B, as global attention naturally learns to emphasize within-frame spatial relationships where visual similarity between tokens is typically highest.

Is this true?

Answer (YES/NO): NO